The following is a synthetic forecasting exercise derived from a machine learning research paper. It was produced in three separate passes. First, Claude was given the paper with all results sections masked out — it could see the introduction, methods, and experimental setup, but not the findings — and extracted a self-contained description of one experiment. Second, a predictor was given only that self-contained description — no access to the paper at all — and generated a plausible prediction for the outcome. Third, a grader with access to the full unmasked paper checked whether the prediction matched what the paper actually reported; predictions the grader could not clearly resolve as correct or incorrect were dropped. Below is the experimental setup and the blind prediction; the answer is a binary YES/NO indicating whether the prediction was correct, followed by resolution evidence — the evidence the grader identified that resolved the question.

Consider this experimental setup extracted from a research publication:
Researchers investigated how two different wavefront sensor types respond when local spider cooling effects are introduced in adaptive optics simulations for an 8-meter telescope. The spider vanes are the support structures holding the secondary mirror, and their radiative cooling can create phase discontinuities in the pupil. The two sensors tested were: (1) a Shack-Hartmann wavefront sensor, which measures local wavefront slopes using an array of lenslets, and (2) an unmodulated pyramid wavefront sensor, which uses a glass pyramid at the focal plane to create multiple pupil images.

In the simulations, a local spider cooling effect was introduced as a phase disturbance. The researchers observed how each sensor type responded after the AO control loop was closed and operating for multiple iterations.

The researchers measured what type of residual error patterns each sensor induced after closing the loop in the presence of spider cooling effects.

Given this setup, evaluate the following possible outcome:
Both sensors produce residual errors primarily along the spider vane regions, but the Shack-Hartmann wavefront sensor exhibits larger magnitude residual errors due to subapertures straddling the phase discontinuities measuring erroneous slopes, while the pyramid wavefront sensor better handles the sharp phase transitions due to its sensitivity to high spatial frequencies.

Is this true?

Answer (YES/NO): NO